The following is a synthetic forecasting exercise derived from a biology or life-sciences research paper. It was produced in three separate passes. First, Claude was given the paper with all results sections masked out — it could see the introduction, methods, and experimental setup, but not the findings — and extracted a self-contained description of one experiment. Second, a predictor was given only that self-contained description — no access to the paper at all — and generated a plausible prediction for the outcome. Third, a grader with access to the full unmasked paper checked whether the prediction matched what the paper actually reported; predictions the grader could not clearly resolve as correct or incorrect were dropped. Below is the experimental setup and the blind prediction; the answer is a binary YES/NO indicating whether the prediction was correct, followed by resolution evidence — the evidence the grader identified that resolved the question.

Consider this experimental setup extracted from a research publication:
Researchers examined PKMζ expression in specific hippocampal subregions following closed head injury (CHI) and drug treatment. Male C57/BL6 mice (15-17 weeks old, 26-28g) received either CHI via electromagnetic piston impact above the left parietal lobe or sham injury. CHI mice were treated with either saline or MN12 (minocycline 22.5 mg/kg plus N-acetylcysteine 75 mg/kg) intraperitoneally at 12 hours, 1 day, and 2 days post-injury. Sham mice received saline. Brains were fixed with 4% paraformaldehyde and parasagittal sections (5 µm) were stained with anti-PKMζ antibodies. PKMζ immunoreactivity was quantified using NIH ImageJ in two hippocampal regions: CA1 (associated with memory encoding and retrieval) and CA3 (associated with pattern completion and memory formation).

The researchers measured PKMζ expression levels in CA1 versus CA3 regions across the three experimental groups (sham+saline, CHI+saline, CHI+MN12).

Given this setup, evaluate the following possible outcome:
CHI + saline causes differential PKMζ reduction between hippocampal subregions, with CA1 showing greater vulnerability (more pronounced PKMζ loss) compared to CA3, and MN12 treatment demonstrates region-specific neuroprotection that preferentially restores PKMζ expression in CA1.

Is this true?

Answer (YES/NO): YES